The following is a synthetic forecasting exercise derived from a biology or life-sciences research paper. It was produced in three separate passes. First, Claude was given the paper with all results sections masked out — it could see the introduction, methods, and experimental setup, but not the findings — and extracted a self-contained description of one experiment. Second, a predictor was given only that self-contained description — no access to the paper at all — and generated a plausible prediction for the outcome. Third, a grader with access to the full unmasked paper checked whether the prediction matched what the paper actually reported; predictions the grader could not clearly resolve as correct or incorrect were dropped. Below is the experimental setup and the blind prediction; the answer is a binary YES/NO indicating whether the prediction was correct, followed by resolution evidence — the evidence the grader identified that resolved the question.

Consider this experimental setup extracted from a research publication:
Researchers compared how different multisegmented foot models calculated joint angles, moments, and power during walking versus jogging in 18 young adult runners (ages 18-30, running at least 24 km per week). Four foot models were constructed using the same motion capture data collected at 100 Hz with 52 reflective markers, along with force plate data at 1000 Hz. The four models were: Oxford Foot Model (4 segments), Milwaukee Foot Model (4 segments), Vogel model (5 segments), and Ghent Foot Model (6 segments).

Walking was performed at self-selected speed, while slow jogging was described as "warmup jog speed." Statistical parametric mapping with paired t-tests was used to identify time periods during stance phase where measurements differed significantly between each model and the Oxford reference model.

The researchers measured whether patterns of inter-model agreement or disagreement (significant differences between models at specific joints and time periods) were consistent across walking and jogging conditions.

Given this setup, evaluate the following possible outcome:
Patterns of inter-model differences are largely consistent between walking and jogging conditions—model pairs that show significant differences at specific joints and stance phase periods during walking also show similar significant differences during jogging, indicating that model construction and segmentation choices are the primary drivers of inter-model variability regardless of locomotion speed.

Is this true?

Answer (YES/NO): NO